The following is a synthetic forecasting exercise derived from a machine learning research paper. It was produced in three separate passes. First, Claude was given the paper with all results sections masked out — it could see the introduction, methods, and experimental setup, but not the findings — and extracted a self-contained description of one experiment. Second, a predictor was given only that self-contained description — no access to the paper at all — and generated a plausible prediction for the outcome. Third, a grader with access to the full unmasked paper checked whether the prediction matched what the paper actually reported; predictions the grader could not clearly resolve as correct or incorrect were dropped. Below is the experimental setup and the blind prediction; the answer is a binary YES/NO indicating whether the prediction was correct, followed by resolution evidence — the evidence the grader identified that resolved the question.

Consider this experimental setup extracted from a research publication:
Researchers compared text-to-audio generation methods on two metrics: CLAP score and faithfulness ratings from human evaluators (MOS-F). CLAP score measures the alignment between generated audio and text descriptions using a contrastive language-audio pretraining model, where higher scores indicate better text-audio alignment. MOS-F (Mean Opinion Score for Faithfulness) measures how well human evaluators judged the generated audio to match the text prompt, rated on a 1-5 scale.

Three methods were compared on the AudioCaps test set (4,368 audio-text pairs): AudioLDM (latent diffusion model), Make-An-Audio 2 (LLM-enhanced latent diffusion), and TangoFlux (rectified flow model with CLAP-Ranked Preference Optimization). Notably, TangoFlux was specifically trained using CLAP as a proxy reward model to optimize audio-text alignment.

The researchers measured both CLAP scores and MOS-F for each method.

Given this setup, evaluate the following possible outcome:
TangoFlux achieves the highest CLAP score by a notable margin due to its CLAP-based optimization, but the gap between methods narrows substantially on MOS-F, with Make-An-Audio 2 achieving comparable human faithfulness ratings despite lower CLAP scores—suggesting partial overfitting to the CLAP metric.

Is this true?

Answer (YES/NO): NO